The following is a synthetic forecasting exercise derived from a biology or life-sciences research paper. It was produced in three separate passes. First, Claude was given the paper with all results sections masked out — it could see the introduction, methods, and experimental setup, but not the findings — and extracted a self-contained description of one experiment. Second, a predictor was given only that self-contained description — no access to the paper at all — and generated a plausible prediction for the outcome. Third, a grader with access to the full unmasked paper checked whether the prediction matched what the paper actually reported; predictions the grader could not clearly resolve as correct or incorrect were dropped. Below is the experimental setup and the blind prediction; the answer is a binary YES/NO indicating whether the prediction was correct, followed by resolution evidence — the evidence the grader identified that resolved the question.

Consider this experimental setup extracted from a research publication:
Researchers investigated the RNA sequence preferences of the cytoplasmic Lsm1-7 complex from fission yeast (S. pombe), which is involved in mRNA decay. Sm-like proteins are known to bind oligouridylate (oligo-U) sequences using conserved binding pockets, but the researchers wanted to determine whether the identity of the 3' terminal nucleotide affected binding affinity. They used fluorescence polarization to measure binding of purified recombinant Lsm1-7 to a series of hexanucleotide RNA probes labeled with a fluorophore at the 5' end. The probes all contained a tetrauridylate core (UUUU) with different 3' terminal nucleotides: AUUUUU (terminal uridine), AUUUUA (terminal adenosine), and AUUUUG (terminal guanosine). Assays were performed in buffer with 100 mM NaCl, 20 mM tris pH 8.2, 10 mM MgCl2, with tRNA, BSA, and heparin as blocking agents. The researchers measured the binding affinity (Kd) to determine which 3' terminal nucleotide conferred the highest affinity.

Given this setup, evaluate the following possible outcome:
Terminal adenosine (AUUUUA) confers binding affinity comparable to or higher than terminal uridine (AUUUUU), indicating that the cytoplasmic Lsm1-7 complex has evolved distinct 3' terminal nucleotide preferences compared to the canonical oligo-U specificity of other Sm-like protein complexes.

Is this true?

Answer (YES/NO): YES